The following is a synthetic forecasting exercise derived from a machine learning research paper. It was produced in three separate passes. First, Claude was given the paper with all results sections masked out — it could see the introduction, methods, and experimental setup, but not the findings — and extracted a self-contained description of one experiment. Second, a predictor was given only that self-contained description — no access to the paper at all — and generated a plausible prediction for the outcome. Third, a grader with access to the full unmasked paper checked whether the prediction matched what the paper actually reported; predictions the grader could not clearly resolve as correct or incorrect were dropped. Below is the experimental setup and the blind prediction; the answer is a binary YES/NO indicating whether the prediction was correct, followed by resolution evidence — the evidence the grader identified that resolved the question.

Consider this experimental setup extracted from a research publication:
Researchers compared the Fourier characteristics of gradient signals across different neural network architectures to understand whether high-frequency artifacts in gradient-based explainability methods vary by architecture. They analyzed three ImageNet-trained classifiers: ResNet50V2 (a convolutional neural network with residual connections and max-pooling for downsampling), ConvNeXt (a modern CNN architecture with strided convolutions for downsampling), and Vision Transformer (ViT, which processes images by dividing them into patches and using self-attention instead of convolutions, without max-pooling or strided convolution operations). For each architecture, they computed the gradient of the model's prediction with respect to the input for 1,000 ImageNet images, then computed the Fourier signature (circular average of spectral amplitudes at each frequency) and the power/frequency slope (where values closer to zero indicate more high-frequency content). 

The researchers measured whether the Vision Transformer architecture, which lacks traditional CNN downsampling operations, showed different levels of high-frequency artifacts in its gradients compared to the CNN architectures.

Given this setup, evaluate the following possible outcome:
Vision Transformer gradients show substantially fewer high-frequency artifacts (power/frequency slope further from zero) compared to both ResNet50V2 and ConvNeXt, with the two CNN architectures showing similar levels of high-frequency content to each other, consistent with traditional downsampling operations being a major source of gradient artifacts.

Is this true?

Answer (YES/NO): YES